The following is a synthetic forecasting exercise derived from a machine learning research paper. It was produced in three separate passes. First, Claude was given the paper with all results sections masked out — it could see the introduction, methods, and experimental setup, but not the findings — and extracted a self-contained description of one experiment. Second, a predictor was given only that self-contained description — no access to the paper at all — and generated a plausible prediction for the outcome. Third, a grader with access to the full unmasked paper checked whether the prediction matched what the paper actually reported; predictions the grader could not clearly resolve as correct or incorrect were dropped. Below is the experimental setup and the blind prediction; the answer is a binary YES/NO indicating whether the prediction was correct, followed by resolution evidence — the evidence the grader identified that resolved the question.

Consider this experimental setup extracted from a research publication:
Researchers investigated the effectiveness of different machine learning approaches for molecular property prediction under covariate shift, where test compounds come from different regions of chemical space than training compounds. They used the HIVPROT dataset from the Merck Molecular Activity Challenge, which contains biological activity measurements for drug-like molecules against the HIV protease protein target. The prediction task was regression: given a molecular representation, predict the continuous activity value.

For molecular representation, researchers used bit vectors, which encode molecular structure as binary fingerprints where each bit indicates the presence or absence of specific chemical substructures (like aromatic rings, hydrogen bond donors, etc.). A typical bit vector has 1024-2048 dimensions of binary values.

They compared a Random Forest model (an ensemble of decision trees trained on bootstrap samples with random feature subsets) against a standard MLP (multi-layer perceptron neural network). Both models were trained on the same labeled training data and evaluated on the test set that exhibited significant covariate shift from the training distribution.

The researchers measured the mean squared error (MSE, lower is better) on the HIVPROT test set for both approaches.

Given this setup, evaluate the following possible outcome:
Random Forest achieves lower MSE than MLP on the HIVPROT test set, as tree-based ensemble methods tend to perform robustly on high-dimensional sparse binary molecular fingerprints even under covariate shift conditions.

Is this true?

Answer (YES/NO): YES